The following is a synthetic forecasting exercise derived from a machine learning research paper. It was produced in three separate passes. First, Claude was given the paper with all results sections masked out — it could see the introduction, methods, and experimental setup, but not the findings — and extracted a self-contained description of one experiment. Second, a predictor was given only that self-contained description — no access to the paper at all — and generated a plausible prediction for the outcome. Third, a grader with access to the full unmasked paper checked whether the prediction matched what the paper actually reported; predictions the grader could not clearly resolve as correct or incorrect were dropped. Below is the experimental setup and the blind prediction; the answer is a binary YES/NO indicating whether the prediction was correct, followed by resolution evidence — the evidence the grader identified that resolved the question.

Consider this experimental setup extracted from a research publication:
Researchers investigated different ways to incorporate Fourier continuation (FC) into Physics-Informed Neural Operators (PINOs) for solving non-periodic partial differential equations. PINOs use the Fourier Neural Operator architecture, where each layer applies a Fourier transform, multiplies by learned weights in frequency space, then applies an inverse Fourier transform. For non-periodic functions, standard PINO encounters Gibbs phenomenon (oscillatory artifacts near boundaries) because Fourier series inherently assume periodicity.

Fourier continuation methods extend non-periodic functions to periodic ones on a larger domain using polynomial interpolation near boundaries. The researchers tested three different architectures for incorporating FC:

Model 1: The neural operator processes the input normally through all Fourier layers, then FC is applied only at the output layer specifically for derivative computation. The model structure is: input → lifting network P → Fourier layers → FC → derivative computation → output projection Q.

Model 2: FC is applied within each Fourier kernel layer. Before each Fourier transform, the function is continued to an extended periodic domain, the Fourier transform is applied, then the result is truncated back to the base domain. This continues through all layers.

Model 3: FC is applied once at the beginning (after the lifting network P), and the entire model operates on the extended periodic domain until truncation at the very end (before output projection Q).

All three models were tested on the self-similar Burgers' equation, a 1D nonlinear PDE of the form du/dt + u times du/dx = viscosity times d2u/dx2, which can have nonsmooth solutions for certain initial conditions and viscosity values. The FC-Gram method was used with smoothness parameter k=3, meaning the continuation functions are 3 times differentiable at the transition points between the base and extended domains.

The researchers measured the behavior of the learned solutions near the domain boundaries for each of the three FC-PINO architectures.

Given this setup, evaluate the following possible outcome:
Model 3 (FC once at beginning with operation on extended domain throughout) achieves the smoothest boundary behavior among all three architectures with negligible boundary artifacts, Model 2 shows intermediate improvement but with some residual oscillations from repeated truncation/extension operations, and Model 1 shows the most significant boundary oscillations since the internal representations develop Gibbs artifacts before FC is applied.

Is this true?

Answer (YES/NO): NO